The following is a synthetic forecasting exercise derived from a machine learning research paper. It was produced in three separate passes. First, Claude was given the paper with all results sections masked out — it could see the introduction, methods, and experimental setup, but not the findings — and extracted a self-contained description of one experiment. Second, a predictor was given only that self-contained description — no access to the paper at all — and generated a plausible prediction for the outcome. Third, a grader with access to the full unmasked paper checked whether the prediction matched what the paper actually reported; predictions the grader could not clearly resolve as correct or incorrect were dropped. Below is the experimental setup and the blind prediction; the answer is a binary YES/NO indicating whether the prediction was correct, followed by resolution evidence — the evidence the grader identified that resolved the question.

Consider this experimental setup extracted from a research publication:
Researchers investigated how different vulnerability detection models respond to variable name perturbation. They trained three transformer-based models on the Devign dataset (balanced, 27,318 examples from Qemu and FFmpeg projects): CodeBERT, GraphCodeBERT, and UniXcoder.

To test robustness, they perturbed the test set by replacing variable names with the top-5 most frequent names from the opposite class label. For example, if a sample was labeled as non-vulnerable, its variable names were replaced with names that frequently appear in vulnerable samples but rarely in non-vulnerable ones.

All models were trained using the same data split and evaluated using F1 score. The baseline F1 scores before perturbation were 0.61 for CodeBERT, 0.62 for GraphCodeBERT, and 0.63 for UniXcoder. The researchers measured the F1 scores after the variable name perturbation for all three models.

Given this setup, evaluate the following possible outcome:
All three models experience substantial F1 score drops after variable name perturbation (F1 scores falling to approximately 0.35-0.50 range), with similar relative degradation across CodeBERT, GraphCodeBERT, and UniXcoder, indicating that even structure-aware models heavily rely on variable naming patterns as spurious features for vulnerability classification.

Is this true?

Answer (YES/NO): NO